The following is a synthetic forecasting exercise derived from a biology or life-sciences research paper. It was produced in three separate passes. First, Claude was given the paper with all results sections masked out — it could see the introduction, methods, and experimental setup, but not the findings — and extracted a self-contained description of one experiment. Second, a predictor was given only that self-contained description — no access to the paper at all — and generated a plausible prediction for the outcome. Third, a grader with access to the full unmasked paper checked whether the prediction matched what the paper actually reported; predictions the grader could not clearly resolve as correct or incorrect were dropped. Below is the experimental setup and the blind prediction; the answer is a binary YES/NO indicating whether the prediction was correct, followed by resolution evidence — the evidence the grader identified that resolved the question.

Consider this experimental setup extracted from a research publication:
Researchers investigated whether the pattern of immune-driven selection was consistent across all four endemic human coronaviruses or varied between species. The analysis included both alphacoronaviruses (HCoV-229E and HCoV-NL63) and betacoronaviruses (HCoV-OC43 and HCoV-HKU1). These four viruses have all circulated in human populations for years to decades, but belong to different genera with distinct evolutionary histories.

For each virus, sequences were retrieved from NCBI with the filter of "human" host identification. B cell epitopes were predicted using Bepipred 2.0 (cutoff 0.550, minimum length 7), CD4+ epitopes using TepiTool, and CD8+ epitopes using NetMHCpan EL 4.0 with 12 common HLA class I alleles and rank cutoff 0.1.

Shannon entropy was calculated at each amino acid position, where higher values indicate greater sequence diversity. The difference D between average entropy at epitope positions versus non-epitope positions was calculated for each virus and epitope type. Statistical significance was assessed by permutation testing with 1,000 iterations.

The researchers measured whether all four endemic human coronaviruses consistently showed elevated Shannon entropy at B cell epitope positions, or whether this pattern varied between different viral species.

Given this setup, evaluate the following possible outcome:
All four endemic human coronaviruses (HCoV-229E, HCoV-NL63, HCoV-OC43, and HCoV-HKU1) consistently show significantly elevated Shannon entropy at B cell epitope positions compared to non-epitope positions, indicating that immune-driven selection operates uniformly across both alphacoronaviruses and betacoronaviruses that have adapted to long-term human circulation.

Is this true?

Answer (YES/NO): NO